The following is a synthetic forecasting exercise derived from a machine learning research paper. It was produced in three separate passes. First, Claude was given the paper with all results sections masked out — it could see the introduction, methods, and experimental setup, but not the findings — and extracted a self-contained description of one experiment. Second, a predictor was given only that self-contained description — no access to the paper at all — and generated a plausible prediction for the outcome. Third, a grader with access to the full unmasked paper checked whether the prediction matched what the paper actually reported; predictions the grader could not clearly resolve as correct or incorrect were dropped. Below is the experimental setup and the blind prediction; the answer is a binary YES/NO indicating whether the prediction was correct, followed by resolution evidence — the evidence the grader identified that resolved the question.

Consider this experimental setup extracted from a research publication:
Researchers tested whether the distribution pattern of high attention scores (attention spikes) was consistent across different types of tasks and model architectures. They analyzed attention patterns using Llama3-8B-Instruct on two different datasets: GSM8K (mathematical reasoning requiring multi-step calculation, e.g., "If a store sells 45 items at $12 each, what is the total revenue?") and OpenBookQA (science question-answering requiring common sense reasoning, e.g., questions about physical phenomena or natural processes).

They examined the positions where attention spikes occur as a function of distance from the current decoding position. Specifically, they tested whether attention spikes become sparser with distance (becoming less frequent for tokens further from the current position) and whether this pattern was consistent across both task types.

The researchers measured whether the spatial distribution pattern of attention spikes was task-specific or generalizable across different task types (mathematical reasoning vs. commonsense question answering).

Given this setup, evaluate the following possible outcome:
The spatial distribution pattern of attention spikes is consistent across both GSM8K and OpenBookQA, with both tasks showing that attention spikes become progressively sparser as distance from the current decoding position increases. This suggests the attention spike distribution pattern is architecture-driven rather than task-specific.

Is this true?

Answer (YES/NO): YES